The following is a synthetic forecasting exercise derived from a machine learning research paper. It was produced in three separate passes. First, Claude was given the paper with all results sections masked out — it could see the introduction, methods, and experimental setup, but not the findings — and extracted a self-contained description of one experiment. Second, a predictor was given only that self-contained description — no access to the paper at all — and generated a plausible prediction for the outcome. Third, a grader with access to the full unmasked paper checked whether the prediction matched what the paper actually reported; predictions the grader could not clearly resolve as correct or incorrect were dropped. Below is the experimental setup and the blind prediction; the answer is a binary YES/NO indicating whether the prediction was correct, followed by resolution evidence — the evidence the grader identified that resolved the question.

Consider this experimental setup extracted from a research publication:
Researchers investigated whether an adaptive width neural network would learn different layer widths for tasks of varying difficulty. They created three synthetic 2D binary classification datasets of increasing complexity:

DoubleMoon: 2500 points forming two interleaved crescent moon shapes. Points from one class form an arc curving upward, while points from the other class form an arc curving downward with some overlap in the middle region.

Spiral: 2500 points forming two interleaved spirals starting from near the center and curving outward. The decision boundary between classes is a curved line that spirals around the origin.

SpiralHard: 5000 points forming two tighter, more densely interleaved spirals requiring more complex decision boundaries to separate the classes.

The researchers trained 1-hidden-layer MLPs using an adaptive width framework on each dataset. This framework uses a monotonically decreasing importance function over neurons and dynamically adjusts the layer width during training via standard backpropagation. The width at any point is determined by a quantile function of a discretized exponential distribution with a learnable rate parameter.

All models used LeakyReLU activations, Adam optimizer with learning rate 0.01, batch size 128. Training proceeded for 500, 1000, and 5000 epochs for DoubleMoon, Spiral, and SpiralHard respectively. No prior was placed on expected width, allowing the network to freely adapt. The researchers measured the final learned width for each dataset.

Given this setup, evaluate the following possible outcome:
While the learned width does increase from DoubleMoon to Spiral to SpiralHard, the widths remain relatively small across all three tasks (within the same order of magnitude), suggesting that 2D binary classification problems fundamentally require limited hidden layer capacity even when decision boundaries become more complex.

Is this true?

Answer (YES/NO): NO